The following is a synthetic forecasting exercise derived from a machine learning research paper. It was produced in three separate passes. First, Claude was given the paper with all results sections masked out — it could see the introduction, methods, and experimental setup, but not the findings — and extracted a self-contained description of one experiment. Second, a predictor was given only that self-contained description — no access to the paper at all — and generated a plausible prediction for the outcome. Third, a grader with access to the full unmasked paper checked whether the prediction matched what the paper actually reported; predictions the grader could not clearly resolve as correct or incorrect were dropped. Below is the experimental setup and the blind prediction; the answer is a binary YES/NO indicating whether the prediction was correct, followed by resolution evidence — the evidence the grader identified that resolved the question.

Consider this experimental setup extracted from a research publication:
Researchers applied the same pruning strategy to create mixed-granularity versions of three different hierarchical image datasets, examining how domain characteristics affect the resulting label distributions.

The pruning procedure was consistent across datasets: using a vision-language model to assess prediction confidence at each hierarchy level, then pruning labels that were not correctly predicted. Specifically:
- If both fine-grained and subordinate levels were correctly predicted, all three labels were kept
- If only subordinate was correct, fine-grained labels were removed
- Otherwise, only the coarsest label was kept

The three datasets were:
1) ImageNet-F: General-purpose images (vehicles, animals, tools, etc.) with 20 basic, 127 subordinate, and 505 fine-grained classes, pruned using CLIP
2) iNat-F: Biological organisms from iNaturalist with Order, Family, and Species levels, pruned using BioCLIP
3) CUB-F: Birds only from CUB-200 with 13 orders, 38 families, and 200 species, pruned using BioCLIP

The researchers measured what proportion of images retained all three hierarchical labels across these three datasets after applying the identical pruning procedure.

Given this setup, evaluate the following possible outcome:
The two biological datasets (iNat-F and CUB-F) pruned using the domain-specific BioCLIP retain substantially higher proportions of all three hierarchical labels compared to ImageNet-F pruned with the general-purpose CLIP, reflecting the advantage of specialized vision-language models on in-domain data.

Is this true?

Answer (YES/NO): NO